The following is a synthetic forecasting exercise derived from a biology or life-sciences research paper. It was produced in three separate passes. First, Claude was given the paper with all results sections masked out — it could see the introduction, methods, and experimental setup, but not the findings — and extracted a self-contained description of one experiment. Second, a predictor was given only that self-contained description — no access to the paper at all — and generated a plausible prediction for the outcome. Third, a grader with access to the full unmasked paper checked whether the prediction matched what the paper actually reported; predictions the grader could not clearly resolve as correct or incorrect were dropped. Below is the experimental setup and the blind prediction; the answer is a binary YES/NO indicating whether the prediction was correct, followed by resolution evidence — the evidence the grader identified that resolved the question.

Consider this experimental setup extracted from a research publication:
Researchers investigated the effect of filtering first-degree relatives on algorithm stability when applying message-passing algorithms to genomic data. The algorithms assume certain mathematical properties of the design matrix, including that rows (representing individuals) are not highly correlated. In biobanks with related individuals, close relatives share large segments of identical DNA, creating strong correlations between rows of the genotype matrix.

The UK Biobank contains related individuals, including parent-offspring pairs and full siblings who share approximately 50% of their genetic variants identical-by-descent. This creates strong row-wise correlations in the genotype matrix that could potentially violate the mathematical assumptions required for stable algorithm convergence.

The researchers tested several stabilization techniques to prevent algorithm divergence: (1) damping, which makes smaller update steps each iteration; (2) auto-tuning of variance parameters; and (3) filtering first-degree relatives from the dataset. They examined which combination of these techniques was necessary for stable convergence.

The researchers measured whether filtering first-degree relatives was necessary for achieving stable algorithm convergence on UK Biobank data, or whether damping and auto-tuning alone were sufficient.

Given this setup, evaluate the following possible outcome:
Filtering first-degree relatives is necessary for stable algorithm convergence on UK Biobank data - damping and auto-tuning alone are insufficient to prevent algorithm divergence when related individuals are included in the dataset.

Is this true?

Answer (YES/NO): YES